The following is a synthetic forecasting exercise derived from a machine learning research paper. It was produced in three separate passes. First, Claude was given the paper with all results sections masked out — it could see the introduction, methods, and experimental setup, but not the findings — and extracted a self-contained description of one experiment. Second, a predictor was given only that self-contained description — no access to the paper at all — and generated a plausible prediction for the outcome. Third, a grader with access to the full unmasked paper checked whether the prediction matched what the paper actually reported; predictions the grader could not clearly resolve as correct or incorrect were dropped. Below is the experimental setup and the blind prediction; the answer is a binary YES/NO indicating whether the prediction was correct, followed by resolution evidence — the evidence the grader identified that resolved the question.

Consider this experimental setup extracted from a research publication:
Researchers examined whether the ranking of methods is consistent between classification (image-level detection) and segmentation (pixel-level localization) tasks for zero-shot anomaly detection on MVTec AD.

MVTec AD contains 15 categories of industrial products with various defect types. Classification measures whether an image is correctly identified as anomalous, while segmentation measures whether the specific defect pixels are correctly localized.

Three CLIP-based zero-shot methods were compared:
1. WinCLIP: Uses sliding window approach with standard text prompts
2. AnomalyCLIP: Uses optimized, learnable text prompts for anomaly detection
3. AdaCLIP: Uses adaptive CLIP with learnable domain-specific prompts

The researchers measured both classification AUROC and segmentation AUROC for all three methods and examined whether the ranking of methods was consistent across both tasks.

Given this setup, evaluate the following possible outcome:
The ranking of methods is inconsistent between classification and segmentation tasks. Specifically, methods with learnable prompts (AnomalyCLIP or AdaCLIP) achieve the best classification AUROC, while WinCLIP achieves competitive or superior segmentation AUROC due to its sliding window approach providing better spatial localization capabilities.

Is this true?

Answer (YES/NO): NO